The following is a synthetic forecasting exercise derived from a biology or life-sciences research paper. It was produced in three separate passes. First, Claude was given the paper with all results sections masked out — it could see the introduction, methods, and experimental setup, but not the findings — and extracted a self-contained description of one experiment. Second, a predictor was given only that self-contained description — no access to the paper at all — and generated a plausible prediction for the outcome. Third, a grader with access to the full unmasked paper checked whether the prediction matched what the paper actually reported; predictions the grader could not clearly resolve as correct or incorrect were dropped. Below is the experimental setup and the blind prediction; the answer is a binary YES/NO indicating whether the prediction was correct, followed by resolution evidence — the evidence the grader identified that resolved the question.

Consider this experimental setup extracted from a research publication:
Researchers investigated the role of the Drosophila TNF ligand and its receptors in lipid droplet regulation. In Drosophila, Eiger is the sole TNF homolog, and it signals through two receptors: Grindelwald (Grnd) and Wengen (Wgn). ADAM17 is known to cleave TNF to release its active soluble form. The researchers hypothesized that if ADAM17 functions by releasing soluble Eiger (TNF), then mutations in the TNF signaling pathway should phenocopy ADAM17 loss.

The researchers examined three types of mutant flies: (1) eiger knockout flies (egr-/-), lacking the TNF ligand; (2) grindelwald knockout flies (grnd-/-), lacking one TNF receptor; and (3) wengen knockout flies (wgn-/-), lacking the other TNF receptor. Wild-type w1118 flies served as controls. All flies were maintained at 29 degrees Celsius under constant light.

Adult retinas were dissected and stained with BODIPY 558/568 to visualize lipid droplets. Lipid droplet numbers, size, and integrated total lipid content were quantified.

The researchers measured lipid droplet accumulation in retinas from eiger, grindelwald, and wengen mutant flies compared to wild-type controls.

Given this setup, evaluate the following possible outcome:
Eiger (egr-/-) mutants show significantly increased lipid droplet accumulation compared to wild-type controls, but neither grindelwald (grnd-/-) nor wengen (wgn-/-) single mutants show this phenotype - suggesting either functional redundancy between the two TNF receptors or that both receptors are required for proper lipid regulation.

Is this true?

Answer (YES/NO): NO